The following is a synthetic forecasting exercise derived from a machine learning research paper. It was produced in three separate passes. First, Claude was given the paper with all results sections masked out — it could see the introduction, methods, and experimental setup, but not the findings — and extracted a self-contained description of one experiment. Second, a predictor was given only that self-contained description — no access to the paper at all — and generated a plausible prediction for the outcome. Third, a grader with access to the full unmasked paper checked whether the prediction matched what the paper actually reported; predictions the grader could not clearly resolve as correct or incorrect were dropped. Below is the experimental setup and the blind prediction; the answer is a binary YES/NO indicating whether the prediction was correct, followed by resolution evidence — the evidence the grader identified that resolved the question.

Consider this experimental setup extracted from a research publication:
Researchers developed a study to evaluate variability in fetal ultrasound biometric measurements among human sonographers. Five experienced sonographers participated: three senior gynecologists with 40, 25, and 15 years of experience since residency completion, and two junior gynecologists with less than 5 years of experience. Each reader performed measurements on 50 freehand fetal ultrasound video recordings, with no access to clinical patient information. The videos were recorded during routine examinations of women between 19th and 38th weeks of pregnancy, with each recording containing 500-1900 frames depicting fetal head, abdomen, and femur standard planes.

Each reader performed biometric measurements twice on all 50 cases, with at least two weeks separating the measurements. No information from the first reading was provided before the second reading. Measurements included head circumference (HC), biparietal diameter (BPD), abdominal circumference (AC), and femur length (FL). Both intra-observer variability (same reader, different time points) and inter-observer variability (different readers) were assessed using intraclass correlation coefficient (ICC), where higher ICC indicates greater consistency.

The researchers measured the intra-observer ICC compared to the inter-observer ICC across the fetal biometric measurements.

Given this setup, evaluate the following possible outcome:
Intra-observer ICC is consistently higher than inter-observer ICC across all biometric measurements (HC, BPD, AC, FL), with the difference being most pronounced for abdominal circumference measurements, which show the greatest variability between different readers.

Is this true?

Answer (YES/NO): NO